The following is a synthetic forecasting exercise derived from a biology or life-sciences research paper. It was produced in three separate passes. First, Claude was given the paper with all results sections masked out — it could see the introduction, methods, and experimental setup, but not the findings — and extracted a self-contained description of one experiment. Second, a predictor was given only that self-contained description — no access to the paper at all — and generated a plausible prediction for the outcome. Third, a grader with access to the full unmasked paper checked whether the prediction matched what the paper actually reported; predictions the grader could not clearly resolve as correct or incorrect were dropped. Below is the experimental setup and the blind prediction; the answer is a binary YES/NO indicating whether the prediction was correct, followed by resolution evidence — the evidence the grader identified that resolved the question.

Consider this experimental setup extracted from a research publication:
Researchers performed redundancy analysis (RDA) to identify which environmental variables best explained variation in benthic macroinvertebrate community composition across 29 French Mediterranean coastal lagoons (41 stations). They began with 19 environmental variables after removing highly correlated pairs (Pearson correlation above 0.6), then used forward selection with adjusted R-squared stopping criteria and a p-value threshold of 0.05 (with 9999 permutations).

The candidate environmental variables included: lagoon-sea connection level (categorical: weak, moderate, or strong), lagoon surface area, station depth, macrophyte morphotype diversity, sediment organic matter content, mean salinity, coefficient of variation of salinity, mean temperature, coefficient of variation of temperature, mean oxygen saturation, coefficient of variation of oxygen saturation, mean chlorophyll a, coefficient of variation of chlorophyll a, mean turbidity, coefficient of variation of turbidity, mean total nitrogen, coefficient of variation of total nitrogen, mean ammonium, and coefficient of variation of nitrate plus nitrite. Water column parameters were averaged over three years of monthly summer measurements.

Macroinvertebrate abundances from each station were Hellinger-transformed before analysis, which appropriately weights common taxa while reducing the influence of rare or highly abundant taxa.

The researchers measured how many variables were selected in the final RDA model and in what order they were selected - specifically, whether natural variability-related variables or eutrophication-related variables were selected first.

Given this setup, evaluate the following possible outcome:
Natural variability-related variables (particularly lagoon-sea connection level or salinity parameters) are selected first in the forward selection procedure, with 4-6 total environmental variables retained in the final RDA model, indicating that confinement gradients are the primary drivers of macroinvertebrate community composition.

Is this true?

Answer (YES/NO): NO